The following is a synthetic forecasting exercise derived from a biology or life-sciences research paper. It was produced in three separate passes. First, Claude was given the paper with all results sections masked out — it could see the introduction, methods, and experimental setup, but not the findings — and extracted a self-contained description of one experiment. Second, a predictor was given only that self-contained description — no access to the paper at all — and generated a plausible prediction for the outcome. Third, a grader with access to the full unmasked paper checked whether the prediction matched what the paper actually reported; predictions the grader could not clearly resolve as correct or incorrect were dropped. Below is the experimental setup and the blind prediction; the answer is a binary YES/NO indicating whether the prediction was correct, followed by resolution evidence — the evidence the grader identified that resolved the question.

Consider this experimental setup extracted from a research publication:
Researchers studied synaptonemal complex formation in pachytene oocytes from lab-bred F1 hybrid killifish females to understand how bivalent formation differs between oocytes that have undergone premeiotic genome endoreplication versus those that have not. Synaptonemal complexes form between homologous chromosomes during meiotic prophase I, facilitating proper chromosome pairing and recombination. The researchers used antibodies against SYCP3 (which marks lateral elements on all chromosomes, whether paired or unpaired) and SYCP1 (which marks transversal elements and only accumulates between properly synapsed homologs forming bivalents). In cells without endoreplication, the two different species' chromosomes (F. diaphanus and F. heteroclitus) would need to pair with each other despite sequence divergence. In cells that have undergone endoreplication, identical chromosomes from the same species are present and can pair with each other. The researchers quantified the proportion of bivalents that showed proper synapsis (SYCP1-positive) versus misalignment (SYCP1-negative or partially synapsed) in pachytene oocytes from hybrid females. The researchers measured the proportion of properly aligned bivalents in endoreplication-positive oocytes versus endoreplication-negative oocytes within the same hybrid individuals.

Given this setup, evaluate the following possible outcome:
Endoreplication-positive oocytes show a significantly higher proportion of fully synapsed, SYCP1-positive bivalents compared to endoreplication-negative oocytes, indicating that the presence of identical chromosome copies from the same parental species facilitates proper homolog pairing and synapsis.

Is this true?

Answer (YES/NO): YES